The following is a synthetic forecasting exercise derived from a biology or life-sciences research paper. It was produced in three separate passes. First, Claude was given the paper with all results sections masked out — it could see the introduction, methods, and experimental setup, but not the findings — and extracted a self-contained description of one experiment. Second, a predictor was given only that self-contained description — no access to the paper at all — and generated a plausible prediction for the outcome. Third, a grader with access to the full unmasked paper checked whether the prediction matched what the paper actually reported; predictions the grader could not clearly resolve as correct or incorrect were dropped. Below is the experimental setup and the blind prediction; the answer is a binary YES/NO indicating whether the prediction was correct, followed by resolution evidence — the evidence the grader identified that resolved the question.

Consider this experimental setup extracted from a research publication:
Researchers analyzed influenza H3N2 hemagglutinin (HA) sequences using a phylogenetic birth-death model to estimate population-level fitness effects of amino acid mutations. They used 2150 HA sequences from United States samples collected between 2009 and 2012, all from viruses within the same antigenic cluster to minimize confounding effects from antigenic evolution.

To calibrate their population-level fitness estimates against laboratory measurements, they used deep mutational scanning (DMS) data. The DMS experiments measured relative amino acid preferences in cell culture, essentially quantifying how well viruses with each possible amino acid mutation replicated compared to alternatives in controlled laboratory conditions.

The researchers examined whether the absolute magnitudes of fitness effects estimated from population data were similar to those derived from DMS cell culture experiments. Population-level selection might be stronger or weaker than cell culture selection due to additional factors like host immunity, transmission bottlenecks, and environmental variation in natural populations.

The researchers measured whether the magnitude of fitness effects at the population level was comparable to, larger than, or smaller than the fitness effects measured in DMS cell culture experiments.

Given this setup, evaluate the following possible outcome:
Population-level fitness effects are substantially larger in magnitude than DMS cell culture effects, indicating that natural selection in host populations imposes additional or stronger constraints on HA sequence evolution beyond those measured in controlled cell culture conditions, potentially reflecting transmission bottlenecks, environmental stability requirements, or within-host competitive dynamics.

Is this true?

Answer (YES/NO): NO